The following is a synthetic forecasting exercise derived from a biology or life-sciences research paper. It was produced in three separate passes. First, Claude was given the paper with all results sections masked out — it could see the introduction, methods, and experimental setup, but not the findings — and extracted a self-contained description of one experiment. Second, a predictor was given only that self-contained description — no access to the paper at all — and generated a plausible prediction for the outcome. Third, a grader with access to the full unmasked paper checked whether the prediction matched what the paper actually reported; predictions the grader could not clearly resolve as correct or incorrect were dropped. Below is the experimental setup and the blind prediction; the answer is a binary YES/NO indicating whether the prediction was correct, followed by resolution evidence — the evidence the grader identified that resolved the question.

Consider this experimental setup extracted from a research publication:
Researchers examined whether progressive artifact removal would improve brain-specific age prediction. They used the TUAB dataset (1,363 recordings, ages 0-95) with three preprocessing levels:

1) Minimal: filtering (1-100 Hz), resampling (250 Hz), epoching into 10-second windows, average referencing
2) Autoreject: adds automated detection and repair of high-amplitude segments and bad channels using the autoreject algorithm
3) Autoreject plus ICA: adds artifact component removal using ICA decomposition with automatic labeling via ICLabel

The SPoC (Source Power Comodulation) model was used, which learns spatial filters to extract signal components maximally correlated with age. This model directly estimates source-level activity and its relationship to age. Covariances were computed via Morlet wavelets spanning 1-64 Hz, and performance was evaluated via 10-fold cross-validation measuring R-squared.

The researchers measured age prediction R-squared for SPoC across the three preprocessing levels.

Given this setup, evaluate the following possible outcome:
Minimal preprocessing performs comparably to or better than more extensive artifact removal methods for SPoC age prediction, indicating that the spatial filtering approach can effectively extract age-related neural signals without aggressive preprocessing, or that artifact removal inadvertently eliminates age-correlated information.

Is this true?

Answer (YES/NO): NO